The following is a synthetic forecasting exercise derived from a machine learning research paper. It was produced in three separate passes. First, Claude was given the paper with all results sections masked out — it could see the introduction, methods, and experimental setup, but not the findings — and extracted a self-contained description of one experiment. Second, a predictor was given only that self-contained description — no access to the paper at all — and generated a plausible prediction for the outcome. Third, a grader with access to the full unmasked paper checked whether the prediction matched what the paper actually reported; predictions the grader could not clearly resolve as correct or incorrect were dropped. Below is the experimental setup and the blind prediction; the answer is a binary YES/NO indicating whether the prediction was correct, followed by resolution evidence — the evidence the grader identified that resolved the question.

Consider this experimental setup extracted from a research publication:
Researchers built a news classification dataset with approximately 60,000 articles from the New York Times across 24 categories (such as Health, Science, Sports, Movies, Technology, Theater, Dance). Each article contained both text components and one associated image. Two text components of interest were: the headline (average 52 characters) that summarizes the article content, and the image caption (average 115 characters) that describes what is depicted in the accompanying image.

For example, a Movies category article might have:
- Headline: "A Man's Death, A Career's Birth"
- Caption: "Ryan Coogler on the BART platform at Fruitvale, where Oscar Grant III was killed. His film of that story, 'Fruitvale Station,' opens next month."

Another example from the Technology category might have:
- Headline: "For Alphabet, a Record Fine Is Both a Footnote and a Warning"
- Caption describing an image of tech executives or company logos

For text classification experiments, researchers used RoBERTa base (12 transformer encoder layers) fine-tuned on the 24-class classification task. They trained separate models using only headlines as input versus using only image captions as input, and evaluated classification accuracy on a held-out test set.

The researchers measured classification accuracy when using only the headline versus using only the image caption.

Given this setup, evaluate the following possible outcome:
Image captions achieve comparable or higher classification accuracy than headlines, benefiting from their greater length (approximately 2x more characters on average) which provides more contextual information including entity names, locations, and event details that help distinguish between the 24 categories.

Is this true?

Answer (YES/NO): YES